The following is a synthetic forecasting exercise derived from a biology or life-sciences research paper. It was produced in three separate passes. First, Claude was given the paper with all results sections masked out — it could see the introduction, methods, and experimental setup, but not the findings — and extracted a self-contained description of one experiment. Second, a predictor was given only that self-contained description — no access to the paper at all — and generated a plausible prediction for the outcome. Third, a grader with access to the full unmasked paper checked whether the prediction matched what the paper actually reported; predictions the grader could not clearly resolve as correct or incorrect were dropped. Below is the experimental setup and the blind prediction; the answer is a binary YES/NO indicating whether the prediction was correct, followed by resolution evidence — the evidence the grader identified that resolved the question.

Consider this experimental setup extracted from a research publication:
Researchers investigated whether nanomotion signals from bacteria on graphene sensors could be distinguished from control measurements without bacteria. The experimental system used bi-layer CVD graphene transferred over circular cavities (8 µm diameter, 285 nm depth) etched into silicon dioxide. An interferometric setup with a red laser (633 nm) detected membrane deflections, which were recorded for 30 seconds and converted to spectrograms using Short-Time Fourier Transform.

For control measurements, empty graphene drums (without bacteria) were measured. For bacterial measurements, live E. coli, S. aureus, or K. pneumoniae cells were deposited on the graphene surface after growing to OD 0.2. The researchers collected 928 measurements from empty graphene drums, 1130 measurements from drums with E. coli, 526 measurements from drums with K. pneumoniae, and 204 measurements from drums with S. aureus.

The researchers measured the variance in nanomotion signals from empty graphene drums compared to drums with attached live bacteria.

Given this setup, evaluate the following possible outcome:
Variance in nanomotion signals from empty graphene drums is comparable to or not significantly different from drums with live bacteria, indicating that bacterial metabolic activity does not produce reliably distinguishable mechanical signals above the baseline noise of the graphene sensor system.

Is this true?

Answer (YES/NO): NO